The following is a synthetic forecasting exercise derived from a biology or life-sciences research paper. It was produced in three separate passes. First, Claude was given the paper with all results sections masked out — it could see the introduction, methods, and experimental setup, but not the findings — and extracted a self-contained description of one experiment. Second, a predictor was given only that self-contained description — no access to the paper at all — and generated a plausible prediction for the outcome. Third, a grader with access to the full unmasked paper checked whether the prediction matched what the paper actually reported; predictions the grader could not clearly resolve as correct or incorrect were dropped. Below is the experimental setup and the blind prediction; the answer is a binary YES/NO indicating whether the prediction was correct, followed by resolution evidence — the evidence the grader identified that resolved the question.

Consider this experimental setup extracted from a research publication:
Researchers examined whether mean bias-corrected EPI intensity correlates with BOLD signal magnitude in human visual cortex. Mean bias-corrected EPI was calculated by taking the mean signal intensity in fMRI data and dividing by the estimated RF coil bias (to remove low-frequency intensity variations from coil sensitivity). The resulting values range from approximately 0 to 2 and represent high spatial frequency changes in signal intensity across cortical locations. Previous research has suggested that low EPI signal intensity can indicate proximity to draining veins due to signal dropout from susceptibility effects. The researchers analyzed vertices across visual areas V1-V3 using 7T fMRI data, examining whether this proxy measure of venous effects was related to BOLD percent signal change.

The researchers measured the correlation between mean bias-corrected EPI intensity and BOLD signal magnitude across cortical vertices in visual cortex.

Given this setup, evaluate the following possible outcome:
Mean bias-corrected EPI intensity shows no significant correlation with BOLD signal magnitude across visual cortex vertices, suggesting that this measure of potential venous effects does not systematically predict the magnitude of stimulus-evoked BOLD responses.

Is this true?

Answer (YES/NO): NO